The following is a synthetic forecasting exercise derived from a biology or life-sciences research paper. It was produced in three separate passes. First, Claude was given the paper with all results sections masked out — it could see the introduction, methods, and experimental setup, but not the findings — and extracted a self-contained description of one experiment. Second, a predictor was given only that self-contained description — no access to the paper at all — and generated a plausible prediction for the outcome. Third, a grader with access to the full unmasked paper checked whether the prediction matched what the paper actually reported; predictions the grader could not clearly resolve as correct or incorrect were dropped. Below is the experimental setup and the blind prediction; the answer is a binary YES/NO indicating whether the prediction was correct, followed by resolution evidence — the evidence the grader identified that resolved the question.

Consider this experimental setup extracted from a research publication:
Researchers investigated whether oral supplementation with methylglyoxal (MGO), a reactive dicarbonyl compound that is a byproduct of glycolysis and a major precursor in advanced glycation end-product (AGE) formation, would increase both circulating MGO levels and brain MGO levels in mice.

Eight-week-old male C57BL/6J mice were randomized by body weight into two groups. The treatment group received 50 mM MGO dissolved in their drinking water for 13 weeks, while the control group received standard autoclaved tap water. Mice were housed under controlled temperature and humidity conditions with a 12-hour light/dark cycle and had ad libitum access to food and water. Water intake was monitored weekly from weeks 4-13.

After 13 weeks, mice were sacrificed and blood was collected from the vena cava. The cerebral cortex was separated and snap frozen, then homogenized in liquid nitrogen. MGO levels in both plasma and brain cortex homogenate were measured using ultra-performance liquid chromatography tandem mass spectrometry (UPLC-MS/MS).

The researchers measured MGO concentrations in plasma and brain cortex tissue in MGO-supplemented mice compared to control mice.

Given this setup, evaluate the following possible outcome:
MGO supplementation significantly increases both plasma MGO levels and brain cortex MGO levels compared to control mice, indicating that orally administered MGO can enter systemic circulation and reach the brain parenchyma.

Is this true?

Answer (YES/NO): NO